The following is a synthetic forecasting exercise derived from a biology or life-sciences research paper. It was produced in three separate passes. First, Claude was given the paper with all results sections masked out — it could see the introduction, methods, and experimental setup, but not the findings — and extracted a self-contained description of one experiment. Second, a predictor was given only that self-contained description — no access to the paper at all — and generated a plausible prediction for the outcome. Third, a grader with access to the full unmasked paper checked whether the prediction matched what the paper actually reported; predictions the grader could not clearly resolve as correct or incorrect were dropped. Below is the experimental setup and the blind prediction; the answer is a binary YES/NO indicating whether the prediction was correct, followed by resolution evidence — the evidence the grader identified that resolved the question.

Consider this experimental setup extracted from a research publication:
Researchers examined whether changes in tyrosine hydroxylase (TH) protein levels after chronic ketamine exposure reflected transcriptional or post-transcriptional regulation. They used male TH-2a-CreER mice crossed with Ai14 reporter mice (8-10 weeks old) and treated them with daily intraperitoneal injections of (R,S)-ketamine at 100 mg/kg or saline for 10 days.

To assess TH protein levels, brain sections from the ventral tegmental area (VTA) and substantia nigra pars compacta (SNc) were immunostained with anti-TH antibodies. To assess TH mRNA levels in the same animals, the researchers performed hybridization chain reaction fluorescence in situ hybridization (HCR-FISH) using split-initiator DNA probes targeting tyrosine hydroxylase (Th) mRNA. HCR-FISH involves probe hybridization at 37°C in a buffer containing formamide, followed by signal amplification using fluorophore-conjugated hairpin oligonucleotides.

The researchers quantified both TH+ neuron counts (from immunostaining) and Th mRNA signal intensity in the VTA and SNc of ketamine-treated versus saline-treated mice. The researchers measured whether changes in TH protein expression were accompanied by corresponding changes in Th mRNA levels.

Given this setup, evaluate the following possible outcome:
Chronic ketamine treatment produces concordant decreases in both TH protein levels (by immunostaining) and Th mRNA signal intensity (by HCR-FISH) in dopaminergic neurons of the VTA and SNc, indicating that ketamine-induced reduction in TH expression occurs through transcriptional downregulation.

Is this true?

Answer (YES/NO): NO